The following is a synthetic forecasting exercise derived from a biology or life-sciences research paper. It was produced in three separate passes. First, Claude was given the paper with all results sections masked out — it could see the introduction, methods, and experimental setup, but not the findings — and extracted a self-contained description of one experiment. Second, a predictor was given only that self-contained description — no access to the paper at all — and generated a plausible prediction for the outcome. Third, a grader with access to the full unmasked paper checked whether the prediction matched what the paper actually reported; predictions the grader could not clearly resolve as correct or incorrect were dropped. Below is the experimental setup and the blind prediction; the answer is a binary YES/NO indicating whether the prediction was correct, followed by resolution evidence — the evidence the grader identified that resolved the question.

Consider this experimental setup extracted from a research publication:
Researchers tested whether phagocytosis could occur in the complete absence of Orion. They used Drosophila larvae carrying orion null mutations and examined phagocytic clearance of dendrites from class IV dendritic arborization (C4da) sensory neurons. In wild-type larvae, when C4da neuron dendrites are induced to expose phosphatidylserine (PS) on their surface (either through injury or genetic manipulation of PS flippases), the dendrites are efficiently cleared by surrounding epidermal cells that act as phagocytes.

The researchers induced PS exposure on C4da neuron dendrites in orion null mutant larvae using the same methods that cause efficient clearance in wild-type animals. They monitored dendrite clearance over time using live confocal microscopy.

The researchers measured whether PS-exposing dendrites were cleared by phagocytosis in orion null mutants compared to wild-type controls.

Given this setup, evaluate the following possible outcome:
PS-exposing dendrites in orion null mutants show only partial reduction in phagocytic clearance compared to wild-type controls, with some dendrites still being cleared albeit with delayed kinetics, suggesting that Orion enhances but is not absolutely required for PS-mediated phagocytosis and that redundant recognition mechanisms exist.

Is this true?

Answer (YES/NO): NO